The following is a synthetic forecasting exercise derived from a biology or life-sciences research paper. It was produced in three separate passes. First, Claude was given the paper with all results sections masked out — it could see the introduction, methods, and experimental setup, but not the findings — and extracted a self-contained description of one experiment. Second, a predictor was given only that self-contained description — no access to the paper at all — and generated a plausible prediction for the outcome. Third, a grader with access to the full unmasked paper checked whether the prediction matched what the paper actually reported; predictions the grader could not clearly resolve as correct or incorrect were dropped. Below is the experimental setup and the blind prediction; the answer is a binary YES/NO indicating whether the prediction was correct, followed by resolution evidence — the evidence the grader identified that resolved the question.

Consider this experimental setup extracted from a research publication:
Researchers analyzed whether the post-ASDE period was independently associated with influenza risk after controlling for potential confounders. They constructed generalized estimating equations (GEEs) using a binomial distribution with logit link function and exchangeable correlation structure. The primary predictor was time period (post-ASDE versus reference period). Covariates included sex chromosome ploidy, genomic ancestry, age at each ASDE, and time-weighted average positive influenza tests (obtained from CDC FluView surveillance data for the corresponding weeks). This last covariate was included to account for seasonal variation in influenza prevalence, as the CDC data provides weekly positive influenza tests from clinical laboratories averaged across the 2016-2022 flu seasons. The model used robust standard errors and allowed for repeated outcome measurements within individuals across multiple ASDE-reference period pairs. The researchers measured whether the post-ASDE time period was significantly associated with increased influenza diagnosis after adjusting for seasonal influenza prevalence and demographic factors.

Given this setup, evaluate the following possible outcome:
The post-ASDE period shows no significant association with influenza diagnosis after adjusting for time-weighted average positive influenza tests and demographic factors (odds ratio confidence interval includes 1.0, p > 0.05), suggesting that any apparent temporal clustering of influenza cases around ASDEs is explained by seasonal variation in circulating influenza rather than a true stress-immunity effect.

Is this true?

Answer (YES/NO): NO